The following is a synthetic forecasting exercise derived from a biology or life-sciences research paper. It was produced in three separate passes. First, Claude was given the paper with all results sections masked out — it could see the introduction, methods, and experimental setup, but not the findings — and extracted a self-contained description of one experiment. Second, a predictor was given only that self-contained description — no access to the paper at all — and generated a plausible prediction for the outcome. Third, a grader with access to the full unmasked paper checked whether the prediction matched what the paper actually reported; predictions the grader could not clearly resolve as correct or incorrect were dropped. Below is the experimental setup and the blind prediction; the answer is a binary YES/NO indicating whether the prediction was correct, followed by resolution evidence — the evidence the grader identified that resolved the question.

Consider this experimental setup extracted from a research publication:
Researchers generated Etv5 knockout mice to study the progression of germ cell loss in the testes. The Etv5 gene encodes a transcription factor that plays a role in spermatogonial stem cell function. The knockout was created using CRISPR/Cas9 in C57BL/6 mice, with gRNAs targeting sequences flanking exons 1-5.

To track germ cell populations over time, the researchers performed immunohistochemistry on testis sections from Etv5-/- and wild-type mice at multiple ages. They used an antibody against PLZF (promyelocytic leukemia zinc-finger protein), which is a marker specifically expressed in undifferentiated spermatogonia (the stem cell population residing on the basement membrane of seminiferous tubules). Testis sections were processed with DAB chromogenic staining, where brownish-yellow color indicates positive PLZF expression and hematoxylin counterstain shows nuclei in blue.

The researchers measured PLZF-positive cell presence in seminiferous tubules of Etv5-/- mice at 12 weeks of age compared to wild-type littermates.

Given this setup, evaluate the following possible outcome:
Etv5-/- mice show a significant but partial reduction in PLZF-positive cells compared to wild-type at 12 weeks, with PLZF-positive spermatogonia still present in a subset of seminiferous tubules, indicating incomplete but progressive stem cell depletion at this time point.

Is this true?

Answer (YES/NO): NO